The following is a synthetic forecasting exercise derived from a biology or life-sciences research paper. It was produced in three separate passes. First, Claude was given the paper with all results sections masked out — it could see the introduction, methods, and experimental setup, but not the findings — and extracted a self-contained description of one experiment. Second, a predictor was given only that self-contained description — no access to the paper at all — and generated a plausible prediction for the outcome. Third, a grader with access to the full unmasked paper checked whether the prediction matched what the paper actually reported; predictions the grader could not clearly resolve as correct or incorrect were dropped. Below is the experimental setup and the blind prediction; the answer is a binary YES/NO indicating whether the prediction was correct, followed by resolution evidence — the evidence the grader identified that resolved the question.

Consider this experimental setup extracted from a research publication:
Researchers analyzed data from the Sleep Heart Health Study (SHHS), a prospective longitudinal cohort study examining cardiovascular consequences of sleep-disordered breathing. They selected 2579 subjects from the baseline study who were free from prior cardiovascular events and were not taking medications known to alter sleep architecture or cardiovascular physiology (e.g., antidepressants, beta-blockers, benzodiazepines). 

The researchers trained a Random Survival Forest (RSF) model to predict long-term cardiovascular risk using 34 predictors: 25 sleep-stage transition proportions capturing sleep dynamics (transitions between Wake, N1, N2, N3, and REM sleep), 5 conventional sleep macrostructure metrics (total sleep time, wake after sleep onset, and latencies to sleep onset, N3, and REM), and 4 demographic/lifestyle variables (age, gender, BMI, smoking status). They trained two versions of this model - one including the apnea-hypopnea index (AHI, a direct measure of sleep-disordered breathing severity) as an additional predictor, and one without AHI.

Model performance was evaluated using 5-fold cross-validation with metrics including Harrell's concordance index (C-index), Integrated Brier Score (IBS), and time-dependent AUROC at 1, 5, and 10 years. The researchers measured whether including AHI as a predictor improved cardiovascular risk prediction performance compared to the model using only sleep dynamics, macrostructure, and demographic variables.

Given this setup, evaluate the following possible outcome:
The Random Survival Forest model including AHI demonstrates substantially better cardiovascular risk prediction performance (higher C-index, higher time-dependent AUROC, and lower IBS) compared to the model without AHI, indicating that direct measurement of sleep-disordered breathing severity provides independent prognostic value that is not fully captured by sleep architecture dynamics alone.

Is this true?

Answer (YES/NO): NO